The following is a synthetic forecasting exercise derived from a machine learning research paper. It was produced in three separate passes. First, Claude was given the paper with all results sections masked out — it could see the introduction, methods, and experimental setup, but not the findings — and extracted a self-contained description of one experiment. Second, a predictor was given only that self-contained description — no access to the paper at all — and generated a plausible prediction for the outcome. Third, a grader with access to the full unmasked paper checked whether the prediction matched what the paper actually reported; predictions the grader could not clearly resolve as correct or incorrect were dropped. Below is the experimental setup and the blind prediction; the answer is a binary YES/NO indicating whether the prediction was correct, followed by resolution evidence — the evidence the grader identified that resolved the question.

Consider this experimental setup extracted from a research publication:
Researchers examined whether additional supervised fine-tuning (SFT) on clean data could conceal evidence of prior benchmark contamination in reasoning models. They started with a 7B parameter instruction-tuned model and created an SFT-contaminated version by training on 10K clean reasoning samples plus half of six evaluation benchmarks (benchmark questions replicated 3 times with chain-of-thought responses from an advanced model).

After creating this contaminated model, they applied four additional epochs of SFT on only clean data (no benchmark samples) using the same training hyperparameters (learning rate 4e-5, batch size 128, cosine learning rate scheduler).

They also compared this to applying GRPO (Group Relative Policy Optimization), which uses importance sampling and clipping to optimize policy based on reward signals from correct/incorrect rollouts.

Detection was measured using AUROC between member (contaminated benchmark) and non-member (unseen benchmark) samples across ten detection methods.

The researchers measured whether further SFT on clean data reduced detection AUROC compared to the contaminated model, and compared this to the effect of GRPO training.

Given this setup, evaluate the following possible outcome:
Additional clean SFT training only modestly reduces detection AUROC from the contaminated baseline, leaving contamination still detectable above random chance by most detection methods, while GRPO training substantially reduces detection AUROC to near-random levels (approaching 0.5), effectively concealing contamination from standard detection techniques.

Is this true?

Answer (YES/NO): YES